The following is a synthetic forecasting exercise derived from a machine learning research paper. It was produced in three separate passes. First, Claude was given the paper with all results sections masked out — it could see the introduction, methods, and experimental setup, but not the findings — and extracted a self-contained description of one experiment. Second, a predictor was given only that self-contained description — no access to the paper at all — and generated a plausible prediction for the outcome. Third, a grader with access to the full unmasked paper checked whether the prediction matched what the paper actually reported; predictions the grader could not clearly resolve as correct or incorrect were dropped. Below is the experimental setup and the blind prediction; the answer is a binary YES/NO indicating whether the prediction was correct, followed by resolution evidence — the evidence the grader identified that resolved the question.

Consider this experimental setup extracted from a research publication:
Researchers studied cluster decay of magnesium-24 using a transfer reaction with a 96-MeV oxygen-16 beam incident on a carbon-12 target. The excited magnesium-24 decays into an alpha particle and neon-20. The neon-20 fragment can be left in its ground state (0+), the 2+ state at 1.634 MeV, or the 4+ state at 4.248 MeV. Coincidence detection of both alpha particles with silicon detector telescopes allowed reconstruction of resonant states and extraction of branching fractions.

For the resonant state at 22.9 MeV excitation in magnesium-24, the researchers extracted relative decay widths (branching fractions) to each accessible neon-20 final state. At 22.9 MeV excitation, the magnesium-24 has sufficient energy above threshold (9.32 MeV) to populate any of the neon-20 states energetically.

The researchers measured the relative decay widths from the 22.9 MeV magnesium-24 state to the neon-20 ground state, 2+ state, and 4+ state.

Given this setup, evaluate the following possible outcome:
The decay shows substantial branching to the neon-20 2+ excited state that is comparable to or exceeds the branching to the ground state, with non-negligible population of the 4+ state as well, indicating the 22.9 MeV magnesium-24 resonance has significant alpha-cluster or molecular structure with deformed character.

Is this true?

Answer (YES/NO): NO